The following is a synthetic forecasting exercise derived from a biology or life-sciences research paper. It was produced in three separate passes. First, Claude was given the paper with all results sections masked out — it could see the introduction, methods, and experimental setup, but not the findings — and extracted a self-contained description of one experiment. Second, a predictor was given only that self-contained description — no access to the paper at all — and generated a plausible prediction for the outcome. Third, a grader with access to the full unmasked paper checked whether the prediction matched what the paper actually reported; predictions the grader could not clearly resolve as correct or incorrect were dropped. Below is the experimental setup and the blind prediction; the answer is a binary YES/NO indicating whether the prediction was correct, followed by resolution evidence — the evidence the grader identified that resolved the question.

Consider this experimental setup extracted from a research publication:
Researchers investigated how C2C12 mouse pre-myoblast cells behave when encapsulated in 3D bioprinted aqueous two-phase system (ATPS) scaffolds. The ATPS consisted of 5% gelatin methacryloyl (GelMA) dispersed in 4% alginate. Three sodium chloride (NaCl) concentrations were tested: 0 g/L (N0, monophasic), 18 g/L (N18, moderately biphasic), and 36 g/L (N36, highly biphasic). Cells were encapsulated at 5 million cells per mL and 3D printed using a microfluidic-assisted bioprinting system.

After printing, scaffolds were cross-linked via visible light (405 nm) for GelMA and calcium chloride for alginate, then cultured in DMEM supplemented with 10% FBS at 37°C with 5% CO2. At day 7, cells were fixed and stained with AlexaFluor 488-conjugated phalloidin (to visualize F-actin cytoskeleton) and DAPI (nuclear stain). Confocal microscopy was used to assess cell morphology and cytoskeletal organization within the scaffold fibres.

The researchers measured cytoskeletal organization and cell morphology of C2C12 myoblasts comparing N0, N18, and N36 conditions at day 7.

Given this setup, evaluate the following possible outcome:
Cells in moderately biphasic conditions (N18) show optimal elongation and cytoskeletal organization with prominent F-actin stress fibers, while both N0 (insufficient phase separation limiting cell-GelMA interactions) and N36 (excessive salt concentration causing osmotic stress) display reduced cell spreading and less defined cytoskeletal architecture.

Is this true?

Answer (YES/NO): NO